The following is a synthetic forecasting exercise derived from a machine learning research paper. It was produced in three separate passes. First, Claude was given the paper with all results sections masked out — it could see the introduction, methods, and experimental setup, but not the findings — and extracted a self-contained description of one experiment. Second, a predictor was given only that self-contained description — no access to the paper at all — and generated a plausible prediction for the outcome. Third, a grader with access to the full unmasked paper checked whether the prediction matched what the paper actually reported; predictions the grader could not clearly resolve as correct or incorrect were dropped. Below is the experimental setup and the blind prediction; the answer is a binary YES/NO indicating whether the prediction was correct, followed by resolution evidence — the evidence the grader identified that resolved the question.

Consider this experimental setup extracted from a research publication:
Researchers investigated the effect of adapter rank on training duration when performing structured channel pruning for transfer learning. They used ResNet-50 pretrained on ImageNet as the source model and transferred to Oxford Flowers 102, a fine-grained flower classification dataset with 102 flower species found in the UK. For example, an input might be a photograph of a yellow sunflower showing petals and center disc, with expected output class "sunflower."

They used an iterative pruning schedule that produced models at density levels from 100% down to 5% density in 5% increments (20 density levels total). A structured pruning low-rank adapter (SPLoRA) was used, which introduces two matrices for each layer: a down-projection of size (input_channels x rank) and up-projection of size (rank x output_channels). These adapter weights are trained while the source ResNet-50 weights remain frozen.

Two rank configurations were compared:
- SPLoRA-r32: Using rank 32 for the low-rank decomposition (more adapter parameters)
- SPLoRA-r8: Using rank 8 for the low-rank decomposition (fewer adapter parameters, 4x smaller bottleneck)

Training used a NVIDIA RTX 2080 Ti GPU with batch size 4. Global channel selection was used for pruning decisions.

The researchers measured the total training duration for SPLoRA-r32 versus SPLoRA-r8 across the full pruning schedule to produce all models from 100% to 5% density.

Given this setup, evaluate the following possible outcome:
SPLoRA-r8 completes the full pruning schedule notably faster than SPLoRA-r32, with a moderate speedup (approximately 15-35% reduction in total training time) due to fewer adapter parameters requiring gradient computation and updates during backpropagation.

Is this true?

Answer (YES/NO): NO